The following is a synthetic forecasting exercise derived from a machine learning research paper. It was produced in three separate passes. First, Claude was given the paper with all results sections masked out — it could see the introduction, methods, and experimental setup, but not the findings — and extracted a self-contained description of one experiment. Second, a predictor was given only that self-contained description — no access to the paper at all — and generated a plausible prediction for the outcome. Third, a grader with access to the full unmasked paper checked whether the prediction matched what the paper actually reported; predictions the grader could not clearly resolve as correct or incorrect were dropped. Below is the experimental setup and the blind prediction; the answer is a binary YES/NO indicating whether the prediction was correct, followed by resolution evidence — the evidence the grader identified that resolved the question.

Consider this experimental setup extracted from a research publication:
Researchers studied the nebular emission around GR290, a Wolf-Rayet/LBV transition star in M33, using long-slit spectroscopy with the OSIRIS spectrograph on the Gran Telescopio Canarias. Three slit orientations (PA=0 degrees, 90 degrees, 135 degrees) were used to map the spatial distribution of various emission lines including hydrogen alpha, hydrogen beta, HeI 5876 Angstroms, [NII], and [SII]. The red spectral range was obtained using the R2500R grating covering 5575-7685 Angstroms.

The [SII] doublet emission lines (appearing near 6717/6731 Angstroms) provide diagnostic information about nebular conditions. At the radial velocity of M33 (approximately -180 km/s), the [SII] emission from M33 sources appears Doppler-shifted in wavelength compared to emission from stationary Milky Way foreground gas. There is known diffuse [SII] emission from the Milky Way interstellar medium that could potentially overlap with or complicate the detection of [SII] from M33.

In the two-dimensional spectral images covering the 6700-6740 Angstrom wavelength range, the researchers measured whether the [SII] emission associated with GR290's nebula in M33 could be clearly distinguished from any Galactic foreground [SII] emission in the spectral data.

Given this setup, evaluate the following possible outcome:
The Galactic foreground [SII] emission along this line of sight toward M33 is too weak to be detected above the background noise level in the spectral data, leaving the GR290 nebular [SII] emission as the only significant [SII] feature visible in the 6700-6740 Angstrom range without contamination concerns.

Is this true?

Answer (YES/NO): NO